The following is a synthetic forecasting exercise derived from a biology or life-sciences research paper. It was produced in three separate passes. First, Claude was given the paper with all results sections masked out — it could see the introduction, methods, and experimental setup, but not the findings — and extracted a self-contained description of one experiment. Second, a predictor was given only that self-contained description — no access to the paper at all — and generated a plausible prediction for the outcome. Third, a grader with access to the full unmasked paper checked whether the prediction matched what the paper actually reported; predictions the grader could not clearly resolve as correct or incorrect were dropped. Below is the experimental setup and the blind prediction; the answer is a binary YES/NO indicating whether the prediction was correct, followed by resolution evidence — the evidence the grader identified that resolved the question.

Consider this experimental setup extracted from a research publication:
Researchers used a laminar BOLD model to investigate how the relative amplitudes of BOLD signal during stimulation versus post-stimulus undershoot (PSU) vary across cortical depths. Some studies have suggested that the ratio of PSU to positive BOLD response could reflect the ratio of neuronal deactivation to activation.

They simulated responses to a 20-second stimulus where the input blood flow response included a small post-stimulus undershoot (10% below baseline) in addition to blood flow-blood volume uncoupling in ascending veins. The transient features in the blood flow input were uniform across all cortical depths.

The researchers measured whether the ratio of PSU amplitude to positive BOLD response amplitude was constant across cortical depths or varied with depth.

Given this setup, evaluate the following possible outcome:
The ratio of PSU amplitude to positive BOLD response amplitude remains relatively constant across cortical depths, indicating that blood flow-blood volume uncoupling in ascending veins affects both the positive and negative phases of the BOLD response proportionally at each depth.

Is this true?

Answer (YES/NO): NO